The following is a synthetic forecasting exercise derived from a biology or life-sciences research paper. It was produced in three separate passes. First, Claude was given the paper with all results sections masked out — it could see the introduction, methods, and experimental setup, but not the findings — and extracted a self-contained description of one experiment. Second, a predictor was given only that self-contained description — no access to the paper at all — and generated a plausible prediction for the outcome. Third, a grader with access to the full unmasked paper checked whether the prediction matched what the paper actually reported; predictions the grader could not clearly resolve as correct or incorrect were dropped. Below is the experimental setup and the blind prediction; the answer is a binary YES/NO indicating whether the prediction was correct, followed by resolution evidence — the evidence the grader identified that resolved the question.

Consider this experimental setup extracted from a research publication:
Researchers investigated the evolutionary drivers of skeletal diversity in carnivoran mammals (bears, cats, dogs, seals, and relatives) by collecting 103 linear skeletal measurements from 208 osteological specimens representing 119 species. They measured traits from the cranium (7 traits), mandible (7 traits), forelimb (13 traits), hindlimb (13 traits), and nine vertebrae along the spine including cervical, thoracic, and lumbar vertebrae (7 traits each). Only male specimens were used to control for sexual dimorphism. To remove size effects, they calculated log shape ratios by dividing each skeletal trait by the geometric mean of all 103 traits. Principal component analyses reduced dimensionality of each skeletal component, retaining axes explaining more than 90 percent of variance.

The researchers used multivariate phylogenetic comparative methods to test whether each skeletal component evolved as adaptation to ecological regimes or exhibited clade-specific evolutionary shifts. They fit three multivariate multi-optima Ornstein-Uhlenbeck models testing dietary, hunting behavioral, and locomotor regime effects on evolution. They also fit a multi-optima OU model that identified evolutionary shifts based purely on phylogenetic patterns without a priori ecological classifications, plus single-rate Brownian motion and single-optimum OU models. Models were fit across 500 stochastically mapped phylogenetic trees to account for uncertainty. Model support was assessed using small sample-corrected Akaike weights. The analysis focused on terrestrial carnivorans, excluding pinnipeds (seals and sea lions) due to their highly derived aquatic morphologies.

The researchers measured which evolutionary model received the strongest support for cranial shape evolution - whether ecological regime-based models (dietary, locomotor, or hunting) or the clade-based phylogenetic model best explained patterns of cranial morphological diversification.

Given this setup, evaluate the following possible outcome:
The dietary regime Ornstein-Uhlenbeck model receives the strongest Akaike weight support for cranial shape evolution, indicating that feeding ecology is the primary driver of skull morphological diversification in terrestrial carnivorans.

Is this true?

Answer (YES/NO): NO